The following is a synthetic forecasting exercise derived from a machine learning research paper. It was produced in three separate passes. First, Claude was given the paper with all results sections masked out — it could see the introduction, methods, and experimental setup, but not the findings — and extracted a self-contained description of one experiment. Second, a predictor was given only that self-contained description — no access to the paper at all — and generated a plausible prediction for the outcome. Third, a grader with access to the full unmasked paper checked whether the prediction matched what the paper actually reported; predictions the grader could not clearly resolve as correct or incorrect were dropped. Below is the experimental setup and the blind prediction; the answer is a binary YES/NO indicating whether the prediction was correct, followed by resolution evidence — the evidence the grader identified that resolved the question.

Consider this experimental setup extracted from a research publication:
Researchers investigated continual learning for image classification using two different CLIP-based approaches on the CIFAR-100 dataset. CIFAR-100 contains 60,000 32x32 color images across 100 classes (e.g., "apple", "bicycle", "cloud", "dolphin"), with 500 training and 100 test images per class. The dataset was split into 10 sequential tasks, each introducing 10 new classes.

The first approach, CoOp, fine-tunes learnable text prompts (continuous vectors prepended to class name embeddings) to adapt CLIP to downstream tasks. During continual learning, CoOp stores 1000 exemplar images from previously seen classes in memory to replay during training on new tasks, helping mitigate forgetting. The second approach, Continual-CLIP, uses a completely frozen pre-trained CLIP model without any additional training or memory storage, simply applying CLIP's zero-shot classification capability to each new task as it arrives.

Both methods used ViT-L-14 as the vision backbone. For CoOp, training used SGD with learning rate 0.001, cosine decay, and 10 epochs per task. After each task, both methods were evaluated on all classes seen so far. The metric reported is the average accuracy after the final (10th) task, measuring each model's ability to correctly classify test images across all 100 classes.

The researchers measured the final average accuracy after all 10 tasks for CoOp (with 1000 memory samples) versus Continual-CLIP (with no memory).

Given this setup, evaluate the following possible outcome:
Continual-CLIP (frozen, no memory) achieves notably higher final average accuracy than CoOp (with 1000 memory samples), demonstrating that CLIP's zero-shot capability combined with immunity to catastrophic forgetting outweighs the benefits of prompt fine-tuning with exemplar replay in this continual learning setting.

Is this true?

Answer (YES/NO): NO